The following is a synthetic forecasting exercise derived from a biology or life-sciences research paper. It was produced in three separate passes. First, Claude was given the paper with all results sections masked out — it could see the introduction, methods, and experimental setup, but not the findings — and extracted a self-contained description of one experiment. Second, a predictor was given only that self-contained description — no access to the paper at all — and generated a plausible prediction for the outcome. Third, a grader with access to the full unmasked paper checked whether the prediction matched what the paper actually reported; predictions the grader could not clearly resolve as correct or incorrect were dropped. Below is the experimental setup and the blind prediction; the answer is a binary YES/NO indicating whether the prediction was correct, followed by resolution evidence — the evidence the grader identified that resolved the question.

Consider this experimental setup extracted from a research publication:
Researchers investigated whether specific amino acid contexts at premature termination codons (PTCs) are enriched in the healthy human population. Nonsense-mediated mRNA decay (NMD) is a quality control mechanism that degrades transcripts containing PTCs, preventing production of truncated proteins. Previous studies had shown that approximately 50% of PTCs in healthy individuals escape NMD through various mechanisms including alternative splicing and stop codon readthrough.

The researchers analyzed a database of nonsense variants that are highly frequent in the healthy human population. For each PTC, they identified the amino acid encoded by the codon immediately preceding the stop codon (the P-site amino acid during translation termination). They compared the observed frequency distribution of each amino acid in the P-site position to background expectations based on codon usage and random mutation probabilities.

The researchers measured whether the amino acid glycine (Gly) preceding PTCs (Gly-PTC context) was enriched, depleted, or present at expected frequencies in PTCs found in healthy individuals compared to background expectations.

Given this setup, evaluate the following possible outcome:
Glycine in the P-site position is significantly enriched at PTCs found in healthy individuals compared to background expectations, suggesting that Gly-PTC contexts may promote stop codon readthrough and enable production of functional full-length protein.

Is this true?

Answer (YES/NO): NO